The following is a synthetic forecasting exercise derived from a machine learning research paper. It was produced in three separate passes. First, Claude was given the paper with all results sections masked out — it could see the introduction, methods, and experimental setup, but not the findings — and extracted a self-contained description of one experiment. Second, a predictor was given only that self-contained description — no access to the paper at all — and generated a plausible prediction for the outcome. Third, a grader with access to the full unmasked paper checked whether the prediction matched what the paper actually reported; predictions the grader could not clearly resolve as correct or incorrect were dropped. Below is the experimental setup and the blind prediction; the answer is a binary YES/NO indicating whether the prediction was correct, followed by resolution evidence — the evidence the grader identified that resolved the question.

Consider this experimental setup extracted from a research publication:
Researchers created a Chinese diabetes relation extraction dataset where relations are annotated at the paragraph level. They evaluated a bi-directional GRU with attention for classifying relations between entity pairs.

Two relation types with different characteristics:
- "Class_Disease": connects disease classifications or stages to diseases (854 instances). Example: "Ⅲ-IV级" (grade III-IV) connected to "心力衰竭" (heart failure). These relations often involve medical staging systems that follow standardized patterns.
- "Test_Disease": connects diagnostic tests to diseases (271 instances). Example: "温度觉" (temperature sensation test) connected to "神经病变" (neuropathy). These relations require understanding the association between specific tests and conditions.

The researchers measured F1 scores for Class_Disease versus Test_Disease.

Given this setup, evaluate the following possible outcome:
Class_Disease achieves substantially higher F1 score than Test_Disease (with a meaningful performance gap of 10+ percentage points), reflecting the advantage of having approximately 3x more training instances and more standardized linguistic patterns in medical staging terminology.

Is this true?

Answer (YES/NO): YES